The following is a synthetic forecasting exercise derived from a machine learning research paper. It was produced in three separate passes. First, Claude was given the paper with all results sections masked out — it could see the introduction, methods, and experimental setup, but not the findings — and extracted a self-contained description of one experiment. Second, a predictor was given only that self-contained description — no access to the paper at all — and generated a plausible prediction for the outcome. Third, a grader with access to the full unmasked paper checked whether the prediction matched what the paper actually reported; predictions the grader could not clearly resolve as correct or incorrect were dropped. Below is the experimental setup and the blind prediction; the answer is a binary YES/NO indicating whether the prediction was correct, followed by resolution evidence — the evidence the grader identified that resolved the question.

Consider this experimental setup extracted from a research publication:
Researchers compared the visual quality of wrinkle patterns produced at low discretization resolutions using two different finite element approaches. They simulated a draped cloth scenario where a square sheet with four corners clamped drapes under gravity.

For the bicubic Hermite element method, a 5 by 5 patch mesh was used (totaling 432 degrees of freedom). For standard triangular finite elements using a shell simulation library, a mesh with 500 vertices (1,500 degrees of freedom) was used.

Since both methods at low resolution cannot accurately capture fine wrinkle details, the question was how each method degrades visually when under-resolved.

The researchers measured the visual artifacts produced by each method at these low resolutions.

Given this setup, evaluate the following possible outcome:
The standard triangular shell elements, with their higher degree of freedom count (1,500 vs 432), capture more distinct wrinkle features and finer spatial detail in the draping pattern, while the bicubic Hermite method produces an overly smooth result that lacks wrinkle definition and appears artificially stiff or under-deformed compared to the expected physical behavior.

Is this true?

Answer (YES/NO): NO